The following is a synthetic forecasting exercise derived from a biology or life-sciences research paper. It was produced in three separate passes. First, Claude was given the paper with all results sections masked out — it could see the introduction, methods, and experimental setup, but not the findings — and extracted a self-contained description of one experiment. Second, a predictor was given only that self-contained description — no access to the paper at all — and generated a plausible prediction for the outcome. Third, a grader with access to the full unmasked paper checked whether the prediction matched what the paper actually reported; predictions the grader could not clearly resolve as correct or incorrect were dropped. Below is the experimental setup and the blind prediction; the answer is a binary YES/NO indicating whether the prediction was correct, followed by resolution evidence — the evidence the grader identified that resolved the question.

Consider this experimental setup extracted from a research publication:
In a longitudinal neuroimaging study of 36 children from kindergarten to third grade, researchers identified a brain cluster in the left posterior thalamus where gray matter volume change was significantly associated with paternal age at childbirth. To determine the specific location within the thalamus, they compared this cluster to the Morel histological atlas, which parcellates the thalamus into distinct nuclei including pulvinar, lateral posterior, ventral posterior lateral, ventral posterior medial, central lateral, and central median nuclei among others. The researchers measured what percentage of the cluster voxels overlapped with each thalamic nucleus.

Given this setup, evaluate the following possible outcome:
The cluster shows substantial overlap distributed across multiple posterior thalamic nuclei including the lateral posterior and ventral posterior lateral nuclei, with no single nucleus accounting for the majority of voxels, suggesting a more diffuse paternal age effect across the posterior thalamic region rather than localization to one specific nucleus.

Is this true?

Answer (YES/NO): NO